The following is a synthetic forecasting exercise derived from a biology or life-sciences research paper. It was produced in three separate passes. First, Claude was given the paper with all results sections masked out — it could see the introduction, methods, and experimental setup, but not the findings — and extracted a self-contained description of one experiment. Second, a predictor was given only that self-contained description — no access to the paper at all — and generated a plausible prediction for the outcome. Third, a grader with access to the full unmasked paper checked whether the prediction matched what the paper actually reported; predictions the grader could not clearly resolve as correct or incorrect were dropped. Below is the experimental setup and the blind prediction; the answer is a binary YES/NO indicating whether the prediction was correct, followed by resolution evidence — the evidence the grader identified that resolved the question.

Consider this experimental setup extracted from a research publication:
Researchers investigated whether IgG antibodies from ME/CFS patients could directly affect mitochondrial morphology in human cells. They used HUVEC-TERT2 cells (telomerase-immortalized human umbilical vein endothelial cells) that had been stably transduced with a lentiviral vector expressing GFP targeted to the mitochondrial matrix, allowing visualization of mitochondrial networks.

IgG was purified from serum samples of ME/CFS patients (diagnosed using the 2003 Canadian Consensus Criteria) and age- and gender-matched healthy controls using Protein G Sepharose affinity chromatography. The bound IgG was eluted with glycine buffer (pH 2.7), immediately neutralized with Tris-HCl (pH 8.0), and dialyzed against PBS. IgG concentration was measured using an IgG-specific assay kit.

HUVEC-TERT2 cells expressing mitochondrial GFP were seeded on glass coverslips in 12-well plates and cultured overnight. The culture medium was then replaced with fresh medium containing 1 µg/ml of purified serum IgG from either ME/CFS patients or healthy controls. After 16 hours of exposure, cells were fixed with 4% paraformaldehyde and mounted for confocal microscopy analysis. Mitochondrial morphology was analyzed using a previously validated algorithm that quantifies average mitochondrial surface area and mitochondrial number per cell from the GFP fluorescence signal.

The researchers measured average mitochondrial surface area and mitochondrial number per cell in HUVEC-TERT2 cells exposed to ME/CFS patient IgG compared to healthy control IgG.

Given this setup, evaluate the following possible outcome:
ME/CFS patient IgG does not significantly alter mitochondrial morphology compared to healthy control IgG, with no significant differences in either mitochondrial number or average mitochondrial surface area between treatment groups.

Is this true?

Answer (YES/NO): NO